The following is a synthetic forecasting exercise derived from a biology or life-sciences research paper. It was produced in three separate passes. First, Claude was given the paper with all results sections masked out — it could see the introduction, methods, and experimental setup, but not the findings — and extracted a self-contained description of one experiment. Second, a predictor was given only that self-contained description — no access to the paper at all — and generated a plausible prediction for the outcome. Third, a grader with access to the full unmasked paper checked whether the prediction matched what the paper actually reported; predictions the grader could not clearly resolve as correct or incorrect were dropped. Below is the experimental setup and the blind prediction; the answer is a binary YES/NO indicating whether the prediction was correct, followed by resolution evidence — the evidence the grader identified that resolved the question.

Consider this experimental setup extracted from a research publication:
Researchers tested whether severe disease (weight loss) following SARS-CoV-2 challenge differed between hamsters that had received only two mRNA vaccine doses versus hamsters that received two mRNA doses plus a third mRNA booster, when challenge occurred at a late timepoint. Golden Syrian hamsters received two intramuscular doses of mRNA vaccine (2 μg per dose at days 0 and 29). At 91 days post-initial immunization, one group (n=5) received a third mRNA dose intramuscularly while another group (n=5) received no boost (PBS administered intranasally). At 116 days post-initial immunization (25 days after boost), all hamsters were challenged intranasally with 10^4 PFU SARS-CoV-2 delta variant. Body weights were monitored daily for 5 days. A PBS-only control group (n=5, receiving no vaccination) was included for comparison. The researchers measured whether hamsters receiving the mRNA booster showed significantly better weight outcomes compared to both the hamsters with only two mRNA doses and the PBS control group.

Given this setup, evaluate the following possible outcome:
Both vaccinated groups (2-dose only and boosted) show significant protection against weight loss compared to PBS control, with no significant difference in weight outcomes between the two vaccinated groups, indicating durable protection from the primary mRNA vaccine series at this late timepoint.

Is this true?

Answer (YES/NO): NO